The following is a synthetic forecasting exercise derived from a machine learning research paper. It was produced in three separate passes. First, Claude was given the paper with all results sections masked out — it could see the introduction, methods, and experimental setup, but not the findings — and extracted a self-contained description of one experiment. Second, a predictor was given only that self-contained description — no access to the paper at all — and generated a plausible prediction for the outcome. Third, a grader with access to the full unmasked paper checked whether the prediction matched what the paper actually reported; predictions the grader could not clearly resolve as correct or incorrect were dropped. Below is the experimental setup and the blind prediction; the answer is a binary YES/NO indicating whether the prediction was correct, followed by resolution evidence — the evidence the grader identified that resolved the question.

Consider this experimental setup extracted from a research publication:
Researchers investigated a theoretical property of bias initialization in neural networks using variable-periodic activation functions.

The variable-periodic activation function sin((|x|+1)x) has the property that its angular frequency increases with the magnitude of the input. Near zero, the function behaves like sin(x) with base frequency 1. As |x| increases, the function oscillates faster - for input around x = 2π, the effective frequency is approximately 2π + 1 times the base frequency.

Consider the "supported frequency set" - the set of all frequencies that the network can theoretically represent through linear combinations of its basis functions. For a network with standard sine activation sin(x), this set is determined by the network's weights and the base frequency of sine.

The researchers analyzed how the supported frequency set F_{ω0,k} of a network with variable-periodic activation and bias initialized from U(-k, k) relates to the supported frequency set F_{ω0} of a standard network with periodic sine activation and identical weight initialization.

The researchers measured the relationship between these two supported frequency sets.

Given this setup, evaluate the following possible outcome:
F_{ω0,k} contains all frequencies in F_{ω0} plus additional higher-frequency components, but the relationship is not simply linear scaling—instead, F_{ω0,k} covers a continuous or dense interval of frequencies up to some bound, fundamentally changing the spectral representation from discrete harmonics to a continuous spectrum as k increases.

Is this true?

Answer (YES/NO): NO